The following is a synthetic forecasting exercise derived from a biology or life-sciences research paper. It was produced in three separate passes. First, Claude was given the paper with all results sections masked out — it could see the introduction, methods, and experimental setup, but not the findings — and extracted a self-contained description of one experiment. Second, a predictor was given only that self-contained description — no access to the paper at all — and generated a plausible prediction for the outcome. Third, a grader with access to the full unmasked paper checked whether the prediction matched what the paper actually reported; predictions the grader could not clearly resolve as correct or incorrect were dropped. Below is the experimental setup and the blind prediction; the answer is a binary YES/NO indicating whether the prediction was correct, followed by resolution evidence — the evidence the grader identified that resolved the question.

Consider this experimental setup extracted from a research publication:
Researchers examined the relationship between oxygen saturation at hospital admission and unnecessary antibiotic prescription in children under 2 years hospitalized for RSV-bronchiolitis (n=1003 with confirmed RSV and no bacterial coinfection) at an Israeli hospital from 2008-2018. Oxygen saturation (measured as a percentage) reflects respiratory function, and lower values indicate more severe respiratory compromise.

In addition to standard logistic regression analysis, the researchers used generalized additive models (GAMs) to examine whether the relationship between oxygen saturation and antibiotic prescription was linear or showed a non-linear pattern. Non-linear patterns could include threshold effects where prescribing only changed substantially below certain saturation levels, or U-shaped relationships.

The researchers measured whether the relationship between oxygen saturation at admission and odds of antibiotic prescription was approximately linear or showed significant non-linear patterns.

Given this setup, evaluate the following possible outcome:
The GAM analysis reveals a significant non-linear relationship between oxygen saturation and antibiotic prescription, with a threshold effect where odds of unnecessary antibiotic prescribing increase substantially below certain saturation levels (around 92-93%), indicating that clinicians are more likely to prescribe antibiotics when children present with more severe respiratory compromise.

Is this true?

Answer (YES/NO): NO